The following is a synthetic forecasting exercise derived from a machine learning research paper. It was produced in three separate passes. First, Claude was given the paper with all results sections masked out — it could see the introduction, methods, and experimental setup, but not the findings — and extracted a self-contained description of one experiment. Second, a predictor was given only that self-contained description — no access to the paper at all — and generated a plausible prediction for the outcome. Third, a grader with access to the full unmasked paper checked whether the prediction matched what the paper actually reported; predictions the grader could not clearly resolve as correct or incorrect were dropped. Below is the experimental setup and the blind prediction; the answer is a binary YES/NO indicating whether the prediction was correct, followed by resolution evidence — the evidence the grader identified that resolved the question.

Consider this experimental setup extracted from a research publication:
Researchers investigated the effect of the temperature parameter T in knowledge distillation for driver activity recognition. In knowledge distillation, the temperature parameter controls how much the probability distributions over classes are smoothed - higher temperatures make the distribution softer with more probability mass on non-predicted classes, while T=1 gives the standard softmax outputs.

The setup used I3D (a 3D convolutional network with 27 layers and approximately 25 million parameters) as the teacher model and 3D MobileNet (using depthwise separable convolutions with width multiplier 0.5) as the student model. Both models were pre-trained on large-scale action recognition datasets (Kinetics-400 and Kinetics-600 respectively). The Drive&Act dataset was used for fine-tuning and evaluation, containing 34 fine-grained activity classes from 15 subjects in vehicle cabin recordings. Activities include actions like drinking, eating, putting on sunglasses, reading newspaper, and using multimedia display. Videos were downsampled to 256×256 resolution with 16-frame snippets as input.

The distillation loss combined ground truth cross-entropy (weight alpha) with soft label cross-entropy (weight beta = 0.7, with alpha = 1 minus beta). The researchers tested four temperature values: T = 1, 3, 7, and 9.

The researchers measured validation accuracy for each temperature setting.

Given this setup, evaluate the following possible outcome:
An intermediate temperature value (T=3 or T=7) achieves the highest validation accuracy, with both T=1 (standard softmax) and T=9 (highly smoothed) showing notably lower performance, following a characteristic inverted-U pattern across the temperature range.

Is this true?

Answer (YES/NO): NO